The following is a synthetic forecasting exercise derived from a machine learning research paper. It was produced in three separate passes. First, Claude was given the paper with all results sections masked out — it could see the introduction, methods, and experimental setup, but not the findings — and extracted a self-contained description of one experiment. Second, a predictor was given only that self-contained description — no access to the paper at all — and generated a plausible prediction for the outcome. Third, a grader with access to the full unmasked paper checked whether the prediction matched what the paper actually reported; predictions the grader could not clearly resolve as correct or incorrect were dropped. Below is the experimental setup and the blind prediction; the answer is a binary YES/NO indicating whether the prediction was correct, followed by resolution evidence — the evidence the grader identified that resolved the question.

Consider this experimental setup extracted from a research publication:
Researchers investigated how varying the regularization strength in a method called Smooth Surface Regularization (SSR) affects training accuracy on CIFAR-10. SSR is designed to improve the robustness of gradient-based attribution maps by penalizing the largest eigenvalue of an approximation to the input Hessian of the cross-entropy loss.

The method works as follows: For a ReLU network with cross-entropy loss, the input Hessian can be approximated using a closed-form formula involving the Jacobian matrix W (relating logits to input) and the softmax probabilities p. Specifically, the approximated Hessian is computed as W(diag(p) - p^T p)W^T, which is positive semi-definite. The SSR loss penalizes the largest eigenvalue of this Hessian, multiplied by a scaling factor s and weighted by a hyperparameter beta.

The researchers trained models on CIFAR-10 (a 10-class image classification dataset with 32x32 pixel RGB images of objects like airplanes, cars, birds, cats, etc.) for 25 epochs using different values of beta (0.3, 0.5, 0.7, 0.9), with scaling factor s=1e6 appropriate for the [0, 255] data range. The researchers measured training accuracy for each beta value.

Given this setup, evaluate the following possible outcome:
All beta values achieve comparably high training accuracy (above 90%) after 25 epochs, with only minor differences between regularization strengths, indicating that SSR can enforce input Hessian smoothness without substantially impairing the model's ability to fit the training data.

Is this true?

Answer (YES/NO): NO